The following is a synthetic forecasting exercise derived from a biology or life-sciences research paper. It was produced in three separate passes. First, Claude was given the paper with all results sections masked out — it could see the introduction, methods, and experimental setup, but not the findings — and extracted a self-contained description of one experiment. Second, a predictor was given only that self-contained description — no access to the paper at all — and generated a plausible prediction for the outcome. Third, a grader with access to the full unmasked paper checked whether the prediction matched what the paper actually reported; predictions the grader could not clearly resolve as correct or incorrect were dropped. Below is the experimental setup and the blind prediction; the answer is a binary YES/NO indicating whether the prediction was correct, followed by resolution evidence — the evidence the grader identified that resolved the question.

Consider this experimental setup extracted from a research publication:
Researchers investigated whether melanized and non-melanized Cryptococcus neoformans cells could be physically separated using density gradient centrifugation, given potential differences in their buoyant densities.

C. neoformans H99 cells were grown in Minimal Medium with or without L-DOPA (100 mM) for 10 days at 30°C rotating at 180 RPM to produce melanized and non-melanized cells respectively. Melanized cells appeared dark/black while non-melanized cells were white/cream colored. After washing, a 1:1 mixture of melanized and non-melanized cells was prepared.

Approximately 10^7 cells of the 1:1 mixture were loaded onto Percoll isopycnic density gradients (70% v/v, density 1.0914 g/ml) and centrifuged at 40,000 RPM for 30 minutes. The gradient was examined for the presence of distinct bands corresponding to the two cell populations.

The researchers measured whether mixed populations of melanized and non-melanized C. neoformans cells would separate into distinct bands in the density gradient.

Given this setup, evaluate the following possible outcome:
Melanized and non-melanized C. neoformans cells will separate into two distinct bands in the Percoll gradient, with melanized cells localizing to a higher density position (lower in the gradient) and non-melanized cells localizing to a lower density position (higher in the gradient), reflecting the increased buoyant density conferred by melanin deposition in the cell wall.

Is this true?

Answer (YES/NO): NO